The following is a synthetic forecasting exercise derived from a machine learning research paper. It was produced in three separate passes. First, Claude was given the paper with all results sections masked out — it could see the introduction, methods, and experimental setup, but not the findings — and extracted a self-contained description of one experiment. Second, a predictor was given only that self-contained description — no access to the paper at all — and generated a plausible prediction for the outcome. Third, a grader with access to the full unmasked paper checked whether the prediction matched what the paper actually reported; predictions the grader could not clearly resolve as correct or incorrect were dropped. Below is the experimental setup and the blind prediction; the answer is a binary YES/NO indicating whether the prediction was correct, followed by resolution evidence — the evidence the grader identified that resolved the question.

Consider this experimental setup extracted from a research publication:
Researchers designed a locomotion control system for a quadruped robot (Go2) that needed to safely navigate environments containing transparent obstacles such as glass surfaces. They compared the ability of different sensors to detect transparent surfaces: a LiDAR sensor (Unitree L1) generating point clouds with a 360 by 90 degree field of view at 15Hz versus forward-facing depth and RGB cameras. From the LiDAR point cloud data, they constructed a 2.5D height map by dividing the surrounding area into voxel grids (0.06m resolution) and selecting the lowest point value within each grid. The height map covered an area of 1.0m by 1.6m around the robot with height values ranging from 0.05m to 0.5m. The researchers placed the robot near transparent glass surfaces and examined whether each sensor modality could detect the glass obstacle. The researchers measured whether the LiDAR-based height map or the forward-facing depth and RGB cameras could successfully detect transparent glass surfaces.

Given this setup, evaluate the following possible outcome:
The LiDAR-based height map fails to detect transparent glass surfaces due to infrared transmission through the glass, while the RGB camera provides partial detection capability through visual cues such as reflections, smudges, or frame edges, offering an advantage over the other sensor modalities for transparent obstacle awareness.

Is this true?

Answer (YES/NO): NO